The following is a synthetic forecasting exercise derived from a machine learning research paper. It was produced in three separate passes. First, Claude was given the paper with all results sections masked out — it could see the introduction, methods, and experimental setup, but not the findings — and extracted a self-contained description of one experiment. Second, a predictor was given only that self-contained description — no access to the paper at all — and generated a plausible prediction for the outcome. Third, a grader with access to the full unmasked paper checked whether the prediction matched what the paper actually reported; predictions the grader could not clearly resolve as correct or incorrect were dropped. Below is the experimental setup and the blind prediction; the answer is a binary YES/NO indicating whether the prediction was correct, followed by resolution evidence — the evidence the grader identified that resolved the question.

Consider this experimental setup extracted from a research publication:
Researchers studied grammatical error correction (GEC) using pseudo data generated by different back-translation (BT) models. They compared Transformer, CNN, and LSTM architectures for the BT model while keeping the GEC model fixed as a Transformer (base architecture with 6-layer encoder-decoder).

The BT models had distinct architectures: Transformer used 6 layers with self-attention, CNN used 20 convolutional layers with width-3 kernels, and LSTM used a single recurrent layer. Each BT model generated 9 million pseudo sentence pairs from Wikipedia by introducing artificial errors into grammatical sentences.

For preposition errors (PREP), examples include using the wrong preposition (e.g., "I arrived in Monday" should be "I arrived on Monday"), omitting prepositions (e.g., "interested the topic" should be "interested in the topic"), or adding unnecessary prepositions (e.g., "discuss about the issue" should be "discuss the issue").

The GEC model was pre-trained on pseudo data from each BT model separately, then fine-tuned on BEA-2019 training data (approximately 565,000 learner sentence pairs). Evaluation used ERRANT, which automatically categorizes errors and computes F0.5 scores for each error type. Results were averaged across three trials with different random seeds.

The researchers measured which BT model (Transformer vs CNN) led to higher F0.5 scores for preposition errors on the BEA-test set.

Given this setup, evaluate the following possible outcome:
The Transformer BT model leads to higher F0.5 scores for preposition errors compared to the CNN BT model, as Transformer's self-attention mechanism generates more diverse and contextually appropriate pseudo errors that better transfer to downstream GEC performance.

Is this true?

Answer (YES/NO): NO